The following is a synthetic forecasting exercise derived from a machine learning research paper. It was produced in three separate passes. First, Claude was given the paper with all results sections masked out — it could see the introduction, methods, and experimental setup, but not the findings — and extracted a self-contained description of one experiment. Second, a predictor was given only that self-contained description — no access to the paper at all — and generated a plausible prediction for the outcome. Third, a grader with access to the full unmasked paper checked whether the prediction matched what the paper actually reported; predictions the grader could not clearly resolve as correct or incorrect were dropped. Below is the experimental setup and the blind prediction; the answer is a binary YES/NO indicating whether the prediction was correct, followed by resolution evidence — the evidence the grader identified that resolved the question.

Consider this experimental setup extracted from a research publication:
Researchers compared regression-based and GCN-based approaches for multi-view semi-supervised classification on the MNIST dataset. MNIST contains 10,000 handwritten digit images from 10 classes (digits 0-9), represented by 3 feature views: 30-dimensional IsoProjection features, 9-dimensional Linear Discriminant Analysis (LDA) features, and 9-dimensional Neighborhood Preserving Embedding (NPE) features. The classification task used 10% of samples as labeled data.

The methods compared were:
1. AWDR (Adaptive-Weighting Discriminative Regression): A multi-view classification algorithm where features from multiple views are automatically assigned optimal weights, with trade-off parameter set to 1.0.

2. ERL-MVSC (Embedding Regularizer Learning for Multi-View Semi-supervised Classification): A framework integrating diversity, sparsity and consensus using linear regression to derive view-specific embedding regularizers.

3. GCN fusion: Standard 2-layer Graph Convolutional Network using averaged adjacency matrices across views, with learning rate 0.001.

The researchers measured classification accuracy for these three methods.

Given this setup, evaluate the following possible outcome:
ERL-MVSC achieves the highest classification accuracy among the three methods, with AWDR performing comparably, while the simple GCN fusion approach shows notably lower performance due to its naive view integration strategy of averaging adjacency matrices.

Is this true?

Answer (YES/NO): NO